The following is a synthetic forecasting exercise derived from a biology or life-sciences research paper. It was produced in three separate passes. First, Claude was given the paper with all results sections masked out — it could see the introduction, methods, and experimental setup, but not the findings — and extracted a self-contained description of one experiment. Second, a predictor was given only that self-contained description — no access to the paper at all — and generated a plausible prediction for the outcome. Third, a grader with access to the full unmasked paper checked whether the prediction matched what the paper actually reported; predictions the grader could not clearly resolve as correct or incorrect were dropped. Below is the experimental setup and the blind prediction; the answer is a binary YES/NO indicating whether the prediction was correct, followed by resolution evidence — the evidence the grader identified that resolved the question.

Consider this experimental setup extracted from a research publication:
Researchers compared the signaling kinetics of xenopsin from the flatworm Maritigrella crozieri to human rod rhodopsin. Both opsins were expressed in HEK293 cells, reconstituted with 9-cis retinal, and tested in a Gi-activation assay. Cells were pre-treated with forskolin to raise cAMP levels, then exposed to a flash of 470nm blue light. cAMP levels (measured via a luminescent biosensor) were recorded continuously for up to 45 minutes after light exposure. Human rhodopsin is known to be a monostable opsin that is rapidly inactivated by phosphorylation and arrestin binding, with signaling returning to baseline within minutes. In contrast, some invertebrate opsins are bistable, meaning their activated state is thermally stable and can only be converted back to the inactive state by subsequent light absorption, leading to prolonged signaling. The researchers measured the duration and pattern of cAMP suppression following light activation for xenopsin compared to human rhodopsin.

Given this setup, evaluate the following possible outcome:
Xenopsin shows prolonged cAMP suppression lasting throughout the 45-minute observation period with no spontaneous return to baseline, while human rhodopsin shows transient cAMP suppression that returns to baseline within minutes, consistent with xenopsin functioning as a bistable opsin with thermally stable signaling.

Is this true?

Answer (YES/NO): YES